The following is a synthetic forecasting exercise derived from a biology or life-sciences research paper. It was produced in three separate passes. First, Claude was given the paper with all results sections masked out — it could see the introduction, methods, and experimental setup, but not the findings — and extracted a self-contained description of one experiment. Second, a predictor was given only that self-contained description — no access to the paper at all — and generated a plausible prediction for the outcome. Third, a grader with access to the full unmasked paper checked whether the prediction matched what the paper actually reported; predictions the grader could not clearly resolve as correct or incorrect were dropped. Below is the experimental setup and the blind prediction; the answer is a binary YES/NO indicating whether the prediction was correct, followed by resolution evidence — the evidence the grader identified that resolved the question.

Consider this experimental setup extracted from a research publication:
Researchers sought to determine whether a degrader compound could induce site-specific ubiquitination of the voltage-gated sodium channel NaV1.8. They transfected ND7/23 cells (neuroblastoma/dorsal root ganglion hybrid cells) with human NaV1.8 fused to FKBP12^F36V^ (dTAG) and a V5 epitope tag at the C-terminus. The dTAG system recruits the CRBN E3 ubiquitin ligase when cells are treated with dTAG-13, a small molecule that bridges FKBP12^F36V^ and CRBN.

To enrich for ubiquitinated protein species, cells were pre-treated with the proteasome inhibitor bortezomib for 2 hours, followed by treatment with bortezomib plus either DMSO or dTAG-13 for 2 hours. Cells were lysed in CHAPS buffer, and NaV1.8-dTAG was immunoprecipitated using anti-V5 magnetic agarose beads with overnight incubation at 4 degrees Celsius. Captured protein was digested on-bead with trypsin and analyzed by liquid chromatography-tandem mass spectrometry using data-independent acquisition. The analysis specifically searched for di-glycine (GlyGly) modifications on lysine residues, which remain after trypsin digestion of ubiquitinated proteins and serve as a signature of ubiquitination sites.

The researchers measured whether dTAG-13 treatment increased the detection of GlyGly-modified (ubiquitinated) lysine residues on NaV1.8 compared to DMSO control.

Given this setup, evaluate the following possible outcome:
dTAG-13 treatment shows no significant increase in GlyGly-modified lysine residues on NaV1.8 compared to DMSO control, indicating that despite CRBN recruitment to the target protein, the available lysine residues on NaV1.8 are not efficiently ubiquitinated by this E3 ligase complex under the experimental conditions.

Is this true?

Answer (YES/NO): NO